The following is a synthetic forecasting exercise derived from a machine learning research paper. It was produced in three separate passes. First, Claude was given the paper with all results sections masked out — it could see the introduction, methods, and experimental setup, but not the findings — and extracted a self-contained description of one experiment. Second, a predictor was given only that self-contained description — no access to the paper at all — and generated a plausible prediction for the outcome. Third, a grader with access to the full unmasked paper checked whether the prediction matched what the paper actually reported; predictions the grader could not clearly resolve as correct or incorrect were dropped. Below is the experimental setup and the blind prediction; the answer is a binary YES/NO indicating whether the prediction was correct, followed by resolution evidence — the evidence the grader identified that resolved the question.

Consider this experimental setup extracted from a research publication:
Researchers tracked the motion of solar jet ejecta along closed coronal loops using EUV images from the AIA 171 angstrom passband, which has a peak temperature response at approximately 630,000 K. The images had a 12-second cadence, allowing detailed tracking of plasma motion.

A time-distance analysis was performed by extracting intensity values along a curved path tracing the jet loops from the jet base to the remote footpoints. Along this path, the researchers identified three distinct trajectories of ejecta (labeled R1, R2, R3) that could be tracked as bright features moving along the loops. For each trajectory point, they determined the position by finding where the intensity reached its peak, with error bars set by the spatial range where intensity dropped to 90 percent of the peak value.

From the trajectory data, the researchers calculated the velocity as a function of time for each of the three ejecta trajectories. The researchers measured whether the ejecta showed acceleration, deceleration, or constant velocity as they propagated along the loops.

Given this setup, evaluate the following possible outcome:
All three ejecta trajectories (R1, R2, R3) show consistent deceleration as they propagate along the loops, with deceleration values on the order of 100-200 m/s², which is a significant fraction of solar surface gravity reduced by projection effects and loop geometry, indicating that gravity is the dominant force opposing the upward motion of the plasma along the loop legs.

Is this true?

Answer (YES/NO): NO